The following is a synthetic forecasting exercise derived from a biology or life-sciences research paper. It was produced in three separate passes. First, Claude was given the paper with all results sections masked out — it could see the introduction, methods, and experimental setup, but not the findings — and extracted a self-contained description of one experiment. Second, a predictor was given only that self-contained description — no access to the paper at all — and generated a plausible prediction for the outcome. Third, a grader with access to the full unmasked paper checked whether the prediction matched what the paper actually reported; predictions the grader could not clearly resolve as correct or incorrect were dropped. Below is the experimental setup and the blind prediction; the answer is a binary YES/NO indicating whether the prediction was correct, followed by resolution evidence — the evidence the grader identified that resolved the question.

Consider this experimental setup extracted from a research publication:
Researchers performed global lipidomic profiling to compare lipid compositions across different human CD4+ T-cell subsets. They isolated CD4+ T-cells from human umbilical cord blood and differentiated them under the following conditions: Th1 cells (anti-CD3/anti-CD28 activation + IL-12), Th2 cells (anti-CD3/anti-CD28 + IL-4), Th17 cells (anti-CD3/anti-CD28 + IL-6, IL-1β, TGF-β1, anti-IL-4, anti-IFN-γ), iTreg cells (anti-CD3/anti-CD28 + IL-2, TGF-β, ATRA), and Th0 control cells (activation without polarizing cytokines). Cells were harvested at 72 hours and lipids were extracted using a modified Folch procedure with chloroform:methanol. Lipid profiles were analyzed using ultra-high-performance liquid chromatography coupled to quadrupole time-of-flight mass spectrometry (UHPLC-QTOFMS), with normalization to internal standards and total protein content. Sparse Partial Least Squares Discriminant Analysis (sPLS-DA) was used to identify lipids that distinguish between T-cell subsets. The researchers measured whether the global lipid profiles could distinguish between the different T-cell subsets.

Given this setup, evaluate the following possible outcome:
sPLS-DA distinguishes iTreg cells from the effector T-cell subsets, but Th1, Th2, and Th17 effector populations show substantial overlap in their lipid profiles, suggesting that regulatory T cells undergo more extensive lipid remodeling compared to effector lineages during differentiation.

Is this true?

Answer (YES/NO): NO